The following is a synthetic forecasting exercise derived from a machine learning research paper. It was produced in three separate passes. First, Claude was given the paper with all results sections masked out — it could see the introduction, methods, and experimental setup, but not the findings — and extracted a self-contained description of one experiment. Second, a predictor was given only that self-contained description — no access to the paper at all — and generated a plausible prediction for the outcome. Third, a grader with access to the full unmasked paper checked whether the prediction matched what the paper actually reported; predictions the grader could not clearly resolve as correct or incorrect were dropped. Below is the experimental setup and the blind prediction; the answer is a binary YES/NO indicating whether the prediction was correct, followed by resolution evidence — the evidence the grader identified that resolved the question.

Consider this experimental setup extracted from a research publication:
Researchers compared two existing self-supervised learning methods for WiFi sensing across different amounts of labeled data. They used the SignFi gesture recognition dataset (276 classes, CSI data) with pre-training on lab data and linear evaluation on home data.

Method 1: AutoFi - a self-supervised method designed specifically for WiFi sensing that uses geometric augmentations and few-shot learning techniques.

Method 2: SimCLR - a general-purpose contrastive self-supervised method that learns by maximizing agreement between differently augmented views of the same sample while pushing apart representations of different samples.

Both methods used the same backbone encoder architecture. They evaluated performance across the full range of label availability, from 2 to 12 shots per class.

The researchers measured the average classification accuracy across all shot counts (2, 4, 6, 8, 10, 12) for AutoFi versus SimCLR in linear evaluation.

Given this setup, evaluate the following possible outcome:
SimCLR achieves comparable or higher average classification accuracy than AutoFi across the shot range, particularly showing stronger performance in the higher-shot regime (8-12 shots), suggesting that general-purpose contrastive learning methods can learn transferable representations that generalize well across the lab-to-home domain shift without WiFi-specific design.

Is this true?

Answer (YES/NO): NO